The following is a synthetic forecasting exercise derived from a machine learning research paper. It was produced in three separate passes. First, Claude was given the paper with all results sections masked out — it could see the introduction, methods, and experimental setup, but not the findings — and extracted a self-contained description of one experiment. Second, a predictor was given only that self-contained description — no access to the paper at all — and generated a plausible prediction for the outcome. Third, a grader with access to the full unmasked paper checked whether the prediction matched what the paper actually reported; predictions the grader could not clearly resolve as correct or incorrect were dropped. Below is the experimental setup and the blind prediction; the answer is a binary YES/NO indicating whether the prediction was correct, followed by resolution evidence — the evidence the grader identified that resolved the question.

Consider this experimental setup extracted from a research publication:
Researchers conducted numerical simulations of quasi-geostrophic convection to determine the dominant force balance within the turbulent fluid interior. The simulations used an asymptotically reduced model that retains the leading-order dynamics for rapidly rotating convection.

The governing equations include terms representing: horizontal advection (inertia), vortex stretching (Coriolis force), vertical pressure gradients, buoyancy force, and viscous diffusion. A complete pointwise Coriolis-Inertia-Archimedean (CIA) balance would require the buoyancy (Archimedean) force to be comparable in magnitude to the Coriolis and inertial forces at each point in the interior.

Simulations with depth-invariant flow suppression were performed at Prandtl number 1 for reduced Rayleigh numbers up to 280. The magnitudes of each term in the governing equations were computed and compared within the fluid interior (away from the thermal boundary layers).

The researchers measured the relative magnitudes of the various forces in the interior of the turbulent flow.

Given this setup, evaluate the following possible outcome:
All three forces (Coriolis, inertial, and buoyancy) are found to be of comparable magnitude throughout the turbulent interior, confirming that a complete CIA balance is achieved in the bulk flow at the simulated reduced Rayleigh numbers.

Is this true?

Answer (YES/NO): NO